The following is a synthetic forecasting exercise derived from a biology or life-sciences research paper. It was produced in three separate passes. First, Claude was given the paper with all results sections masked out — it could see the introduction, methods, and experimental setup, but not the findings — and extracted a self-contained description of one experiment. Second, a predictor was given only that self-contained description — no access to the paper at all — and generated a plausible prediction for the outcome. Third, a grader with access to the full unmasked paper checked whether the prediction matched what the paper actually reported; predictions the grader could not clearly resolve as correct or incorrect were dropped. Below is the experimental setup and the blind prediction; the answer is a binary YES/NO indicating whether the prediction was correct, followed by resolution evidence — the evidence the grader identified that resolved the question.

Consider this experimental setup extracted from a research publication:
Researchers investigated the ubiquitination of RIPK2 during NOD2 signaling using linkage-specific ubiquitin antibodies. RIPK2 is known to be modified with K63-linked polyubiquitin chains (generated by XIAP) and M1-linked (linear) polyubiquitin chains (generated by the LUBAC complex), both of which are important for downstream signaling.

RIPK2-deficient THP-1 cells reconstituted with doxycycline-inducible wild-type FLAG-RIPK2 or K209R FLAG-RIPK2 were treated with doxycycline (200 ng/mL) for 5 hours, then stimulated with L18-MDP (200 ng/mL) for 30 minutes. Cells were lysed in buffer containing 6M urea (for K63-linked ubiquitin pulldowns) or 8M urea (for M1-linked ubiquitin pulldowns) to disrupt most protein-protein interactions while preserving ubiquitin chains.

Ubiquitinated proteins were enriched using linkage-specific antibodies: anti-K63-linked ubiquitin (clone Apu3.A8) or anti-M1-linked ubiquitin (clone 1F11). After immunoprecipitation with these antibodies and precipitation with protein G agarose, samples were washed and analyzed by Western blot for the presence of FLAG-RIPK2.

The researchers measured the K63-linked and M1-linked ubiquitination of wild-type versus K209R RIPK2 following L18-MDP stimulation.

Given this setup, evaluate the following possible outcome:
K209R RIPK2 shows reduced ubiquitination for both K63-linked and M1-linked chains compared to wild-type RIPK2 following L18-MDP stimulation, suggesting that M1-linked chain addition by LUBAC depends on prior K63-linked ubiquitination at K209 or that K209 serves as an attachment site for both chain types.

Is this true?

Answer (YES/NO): NO